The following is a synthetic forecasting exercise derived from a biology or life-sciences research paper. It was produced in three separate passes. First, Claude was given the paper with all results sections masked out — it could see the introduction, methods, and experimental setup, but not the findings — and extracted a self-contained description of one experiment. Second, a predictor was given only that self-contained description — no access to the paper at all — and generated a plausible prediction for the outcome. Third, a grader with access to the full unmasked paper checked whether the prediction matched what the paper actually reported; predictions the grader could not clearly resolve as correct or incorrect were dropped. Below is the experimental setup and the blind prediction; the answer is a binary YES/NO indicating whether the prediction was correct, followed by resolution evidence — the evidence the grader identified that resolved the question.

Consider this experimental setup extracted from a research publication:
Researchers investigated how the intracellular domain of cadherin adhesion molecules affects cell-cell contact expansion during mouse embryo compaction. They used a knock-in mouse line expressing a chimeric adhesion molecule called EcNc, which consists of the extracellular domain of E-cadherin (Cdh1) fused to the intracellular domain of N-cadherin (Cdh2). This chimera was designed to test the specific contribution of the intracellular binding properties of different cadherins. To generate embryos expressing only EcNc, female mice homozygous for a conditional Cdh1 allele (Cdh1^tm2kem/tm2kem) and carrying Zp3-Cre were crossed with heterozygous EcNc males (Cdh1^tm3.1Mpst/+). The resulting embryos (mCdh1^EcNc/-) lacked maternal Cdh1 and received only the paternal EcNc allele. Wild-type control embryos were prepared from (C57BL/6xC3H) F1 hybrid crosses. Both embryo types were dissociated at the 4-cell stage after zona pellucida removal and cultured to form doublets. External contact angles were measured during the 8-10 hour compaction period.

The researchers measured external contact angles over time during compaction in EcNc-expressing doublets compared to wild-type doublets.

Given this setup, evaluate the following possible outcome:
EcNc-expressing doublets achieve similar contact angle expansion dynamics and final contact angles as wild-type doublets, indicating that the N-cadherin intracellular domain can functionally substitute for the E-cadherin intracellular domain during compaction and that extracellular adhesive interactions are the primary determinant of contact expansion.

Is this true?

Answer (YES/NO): NO